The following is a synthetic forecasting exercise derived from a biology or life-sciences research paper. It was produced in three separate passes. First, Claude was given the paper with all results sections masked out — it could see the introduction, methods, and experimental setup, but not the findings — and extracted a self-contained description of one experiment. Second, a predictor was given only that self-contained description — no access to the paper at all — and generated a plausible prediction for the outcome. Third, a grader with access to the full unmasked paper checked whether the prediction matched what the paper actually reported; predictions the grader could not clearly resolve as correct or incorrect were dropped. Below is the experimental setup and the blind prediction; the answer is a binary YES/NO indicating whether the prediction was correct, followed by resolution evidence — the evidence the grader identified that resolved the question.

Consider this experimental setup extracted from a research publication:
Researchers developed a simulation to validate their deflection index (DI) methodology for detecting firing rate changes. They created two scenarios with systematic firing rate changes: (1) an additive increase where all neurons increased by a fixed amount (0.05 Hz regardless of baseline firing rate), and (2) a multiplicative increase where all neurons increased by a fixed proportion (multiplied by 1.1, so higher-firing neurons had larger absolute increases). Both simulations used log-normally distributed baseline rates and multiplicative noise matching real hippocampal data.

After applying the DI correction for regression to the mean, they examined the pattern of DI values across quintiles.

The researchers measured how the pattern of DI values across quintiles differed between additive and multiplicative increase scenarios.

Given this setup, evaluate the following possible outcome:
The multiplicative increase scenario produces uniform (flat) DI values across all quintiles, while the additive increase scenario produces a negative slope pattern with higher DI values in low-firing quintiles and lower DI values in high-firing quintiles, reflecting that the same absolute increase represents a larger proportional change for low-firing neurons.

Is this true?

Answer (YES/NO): YES